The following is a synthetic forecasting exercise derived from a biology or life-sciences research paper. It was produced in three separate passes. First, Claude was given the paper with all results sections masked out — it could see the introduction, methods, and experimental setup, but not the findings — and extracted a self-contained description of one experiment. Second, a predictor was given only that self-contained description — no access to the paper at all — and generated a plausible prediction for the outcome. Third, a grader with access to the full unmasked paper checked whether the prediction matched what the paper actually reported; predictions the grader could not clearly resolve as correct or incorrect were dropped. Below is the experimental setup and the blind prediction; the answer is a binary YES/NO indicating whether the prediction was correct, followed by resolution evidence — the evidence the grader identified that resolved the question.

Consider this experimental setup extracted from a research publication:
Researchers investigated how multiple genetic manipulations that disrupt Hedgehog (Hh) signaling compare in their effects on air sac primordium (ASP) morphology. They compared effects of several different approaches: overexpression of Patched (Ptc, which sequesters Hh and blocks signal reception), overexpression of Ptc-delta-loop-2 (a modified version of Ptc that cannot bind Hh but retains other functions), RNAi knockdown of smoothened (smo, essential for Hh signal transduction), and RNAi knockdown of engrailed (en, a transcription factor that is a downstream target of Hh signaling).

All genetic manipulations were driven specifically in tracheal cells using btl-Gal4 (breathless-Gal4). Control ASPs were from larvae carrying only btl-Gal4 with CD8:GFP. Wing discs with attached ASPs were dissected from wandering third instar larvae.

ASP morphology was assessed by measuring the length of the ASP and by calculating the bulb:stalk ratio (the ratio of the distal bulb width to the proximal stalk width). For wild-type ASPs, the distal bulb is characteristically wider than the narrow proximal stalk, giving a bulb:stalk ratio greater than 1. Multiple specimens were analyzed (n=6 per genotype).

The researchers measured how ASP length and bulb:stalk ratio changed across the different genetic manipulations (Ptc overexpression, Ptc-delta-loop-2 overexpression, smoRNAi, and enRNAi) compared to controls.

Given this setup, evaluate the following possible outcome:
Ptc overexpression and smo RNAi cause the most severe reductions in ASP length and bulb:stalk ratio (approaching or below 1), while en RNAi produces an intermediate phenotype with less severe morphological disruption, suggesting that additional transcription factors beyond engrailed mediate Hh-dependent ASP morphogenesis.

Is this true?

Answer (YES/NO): NO